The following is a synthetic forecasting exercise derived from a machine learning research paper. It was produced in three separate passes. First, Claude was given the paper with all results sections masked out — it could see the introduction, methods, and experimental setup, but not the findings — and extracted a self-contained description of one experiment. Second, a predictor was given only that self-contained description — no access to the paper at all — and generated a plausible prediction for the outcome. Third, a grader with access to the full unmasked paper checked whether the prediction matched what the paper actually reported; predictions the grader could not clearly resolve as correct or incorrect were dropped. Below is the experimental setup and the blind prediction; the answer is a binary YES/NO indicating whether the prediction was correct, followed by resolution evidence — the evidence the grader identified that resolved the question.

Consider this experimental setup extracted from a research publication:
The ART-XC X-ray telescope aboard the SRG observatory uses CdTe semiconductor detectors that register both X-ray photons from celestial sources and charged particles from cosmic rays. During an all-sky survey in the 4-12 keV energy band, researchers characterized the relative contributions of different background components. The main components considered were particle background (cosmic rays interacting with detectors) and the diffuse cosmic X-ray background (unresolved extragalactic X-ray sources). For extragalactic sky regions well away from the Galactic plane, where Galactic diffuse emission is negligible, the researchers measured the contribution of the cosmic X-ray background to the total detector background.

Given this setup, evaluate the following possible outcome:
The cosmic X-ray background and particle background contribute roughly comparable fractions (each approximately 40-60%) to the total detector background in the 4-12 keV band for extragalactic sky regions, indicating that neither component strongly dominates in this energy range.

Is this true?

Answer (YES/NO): NO